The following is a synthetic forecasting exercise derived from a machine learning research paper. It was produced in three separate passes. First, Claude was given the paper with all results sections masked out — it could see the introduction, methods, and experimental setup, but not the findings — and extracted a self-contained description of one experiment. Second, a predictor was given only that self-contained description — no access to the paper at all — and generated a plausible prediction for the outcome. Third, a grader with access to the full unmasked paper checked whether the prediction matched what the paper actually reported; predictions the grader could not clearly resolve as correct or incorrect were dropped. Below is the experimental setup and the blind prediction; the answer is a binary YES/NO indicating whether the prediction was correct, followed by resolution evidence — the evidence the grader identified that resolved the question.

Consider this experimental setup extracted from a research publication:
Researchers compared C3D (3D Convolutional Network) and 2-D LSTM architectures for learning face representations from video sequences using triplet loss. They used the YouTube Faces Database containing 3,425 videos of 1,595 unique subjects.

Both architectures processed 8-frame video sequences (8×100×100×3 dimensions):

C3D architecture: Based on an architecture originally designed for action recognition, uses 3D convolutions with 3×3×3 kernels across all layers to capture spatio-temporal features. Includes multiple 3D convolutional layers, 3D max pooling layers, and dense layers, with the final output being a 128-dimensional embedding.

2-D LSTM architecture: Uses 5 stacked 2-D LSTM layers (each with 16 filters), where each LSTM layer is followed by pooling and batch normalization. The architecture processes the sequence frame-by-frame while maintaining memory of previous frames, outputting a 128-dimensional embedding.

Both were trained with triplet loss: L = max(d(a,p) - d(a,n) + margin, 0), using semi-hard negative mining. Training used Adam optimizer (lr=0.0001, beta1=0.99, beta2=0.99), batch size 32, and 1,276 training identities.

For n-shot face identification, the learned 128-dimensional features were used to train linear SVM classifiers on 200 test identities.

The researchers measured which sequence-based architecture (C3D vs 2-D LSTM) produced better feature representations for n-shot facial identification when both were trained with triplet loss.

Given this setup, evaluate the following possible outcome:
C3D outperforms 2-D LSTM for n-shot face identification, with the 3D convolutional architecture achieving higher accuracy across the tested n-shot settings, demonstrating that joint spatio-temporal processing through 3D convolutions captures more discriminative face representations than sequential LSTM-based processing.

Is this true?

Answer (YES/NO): NO